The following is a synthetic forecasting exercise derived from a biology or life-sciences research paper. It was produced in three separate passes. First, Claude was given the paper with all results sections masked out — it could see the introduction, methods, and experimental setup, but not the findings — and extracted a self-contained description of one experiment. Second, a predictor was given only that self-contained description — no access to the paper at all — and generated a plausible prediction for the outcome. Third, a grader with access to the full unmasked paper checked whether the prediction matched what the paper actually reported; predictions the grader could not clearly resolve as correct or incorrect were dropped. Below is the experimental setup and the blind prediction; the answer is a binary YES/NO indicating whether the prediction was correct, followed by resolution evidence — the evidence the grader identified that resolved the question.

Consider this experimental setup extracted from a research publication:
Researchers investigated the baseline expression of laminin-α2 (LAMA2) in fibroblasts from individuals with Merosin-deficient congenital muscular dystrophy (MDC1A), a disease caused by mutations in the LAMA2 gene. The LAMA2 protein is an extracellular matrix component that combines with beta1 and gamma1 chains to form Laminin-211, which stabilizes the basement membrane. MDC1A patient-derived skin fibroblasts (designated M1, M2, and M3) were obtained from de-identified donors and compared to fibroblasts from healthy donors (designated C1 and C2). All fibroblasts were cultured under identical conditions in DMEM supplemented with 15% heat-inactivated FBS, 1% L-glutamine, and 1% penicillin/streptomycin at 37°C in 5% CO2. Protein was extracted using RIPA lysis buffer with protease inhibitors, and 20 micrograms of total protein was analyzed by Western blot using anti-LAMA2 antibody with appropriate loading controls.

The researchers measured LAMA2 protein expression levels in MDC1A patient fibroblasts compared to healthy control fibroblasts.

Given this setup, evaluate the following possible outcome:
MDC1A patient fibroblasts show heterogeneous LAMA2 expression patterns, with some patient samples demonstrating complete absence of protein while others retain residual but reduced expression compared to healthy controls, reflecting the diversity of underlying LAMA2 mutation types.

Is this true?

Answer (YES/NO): NO